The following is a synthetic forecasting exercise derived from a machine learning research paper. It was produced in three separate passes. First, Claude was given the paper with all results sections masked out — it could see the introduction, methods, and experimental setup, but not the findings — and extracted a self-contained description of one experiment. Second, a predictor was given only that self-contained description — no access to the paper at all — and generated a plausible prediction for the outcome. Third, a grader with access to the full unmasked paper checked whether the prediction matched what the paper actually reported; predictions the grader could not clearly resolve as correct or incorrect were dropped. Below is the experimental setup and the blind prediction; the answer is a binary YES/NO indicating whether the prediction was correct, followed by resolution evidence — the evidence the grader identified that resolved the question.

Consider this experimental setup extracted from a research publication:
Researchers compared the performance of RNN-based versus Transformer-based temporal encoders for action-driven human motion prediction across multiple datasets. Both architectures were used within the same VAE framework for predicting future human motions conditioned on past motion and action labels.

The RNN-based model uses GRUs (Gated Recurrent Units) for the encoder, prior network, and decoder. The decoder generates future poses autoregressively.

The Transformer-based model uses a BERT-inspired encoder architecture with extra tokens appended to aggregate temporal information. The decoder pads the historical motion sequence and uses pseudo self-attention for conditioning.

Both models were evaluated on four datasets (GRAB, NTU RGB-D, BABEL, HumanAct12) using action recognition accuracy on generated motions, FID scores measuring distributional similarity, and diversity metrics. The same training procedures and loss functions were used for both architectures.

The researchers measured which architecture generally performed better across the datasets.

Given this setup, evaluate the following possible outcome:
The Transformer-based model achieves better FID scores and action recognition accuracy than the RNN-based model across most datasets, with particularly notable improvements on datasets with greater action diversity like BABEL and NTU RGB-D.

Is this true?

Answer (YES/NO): NO